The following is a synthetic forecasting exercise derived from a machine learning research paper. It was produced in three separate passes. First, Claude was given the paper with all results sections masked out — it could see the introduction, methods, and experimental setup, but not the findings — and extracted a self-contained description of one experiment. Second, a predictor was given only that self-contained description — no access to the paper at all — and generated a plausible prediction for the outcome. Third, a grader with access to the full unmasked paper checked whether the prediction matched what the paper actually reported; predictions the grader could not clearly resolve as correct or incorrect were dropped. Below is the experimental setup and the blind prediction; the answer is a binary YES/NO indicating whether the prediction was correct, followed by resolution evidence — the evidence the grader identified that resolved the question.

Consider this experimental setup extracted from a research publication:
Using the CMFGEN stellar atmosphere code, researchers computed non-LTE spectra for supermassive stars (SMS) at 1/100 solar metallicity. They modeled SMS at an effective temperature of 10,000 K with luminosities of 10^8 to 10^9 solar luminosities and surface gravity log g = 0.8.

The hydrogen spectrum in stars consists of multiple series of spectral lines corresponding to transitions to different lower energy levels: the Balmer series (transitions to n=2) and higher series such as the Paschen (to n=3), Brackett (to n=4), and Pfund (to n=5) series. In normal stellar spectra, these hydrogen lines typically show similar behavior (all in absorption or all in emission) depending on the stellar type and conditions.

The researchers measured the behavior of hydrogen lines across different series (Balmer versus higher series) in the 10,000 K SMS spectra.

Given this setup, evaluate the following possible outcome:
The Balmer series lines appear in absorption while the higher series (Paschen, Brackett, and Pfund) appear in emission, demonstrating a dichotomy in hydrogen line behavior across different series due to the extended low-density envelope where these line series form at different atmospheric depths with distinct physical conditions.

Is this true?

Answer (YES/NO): NO